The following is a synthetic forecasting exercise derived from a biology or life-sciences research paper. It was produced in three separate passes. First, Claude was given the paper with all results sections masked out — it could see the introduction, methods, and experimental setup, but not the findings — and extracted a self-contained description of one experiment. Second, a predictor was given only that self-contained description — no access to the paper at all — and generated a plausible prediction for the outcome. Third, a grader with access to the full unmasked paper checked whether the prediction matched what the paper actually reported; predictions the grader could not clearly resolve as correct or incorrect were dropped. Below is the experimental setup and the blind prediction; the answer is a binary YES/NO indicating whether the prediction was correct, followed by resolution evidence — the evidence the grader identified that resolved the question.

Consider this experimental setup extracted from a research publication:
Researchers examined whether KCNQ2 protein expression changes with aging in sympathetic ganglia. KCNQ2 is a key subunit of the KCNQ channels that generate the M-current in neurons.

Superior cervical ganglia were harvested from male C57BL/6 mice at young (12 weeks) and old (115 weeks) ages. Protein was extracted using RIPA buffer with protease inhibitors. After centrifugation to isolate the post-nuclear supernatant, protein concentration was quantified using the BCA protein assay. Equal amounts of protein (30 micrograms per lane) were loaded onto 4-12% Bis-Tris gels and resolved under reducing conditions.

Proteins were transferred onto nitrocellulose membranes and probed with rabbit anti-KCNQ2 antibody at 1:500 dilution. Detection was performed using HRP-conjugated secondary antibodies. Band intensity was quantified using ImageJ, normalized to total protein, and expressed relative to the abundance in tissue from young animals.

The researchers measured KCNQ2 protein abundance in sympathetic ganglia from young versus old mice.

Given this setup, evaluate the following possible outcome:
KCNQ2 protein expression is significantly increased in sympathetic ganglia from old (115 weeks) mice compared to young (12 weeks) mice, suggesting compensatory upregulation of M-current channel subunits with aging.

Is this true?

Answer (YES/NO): YES